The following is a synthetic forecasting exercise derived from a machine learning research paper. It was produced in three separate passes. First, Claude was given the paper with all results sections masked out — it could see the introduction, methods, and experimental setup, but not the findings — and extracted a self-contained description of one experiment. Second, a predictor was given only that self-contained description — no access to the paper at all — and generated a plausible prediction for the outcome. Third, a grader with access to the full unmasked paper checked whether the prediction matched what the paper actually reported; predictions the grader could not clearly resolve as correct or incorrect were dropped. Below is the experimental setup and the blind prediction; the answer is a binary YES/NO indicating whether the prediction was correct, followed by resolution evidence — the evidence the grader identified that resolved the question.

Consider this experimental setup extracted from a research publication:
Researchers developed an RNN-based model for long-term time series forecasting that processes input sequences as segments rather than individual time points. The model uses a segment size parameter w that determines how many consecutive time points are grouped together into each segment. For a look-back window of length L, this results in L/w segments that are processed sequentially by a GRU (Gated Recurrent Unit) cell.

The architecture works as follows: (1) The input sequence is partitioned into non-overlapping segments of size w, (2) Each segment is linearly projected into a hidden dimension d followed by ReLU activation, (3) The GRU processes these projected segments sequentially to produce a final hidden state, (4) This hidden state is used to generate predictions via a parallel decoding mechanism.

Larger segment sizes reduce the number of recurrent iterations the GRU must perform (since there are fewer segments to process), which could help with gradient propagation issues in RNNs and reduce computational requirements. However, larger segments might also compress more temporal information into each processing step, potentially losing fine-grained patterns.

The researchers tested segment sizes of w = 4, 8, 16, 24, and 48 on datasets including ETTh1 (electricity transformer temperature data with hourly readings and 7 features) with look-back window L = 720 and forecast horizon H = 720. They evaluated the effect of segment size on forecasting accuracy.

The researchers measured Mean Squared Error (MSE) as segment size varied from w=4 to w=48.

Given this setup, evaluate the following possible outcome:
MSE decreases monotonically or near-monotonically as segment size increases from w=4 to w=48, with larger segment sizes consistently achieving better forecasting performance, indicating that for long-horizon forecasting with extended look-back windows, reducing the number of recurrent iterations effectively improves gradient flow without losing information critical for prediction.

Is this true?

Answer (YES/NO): YES